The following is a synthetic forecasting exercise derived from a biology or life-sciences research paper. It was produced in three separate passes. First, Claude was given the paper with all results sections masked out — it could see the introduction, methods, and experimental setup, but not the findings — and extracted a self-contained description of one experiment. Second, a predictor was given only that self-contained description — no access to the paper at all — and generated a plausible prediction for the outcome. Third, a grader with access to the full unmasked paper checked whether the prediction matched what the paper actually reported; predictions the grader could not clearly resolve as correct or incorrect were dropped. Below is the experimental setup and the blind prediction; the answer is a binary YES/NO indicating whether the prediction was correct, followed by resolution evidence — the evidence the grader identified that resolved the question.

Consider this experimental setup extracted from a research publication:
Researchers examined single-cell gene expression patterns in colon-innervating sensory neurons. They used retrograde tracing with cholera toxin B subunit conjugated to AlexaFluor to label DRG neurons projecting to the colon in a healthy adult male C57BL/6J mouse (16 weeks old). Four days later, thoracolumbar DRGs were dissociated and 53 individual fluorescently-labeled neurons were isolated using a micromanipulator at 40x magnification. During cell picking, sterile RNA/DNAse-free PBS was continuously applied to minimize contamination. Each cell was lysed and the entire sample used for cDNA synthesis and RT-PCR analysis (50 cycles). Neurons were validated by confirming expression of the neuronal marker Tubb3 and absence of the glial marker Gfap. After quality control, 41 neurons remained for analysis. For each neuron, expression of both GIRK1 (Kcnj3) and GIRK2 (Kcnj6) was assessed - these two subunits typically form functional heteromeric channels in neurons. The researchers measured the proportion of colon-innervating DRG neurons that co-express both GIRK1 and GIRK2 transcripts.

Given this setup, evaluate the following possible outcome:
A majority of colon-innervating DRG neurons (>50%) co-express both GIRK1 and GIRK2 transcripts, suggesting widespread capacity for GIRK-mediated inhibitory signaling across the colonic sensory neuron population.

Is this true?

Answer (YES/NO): NO